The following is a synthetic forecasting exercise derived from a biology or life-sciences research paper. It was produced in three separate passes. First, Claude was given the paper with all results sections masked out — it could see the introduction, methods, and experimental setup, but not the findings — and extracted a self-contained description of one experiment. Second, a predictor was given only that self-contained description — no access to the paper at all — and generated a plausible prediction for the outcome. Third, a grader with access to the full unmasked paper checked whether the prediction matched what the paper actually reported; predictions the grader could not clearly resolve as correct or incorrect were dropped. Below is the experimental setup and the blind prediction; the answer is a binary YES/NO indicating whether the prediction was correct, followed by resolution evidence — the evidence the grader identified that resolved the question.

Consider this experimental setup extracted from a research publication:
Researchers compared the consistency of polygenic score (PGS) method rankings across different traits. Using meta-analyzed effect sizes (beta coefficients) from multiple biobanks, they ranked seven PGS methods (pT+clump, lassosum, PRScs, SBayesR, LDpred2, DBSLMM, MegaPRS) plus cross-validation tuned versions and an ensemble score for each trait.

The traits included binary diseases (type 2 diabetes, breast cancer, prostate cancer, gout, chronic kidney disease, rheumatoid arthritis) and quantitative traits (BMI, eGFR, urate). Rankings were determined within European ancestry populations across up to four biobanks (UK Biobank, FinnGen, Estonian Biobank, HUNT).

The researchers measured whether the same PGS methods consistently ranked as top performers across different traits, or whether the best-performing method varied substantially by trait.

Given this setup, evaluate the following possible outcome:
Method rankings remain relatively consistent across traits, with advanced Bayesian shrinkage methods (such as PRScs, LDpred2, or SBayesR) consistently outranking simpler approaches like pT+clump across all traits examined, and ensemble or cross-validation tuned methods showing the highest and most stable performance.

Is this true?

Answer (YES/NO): NO